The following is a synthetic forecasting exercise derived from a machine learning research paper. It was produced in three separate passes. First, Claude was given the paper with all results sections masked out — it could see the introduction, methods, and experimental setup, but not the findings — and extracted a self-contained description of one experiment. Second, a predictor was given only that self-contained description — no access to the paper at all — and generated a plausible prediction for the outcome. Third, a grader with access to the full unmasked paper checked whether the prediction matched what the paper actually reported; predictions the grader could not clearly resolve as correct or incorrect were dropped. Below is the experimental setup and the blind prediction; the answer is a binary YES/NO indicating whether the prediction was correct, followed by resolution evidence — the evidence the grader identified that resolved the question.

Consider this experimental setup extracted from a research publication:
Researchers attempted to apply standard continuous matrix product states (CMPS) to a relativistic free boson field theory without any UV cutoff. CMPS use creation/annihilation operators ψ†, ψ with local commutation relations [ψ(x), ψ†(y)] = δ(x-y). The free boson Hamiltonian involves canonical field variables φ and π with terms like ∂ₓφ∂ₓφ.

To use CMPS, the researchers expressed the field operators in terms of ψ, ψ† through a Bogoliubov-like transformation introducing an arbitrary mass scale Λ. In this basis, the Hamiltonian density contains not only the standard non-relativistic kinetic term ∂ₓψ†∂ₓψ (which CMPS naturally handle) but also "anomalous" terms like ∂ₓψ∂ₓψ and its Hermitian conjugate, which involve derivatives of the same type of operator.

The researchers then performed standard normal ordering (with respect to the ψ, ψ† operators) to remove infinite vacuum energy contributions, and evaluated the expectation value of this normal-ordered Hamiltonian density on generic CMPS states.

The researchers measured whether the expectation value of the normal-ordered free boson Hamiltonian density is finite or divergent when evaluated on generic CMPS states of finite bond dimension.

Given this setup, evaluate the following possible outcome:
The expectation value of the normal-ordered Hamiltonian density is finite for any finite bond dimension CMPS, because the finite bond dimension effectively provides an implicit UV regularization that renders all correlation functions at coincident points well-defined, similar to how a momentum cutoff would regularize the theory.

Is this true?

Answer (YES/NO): NO